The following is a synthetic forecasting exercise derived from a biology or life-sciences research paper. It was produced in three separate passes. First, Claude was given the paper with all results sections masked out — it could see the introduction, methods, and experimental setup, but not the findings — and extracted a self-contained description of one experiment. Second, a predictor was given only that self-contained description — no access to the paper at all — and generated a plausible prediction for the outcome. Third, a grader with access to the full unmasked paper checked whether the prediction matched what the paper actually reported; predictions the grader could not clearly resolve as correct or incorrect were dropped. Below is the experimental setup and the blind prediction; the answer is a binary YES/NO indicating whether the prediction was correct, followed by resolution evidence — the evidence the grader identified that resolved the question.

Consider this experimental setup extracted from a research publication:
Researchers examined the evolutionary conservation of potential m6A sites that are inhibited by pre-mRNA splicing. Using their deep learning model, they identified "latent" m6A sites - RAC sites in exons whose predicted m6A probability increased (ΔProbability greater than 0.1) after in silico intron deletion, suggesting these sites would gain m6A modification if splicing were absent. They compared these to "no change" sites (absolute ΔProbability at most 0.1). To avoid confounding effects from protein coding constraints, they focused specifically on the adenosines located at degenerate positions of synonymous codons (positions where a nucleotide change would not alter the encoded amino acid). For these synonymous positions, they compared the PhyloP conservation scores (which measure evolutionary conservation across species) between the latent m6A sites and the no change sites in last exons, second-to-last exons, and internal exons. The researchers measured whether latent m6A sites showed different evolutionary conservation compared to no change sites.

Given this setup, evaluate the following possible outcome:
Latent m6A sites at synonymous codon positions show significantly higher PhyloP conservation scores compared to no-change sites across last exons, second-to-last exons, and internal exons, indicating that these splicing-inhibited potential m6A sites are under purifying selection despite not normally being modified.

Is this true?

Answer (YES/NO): YES